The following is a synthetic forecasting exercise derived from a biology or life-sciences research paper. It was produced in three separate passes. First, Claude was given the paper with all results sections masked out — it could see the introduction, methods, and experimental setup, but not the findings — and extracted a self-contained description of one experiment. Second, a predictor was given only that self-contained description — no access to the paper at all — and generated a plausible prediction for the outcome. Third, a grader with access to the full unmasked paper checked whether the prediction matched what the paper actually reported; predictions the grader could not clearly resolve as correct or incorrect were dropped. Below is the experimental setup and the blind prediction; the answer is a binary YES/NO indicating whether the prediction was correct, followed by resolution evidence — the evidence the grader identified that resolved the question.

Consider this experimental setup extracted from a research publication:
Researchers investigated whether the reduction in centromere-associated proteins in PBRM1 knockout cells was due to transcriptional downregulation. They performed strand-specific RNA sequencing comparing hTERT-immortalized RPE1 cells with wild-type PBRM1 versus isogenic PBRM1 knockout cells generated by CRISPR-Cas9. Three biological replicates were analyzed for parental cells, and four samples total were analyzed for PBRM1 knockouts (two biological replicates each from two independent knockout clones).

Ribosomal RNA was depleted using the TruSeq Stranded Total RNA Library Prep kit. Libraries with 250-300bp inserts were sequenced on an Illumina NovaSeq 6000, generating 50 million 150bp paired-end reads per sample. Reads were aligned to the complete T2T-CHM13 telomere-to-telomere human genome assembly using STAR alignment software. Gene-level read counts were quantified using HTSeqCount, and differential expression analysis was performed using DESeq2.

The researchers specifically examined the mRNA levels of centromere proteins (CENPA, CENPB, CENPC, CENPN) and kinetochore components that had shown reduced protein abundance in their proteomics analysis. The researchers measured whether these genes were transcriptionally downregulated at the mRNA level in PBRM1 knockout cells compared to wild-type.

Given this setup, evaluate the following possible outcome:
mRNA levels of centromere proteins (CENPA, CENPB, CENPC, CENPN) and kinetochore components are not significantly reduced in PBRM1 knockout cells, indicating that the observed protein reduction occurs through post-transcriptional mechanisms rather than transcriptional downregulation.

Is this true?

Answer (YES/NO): YES